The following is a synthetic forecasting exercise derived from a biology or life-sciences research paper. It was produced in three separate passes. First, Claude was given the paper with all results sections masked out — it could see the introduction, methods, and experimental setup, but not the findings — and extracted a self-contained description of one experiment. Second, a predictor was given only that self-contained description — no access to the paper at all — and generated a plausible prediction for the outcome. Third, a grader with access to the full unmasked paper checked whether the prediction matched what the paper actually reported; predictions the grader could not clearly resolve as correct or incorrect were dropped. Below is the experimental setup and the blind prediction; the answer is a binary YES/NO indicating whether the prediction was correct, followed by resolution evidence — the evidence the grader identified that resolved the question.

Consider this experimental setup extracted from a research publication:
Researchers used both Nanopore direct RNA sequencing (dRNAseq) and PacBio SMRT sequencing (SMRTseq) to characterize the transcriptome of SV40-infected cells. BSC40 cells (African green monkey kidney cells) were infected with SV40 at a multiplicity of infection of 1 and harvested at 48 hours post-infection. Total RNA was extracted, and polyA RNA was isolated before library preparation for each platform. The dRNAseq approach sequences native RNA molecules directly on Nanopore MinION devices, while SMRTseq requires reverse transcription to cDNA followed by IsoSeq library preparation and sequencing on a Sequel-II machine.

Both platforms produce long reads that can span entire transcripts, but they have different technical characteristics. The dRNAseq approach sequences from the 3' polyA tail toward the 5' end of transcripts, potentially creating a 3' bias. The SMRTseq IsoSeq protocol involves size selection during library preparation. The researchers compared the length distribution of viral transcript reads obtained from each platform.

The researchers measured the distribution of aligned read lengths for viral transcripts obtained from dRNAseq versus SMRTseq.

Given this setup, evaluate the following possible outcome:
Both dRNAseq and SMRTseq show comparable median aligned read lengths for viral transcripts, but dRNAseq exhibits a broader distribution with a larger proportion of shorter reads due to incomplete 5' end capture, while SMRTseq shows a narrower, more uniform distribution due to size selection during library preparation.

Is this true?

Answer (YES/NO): NO